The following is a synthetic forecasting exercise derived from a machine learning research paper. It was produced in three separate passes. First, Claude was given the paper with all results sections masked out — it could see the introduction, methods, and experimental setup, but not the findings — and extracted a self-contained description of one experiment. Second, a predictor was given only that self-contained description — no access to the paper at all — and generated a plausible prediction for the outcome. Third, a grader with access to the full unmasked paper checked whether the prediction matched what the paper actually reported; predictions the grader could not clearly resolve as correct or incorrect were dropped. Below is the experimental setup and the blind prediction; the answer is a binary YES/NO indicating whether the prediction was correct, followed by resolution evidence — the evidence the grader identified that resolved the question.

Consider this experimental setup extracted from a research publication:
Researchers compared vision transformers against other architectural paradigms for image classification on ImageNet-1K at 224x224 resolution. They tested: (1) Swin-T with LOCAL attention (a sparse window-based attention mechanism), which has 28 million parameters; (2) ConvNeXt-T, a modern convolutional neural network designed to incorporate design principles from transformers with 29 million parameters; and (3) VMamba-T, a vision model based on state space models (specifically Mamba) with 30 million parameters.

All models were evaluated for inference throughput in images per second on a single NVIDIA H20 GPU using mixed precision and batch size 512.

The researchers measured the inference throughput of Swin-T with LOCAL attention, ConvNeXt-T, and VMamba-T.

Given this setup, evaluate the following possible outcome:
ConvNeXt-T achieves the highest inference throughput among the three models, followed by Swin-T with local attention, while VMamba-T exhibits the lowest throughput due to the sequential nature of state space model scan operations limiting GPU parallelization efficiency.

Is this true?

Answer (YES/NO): YES